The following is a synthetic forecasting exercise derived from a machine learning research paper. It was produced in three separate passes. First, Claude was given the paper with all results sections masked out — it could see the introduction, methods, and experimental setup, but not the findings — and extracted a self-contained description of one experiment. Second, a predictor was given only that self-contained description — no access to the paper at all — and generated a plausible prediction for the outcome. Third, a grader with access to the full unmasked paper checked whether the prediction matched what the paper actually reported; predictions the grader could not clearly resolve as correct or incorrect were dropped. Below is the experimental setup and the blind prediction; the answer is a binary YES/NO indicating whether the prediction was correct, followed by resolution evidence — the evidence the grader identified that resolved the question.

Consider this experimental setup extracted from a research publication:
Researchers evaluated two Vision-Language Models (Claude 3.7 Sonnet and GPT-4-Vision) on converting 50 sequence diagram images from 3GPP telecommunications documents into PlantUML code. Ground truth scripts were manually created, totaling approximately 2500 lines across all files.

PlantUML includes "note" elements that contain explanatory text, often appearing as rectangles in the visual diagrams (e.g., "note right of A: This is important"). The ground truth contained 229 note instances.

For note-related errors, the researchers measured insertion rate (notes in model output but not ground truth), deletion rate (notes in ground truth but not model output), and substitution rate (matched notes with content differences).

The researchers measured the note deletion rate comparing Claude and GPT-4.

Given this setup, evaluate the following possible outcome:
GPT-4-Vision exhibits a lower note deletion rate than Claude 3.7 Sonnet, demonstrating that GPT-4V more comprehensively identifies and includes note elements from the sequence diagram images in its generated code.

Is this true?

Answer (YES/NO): NO